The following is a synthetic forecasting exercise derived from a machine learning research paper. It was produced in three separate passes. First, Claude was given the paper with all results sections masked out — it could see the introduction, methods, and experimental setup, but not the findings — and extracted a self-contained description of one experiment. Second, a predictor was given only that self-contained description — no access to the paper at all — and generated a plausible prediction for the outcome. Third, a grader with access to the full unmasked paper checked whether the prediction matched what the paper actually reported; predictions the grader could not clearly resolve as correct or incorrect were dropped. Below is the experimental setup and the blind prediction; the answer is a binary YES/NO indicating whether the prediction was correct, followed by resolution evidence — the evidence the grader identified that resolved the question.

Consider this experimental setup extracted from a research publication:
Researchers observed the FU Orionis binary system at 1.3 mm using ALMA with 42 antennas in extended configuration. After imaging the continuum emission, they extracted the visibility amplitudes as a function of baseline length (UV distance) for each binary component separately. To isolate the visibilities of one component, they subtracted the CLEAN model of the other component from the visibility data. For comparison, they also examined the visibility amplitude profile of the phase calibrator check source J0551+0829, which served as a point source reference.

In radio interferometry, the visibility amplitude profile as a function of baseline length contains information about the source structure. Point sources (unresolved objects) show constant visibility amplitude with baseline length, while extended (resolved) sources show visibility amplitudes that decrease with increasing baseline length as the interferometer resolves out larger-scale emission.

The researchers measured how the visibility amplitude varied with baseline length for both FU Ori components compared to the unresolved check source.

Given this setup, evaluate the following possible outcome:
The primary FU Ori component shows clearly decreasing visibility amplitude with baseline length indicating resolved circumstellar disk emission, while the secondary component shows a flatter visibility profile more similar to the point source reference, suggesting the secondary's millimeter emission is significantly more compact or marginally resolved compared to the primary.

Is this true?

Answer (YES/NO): NO